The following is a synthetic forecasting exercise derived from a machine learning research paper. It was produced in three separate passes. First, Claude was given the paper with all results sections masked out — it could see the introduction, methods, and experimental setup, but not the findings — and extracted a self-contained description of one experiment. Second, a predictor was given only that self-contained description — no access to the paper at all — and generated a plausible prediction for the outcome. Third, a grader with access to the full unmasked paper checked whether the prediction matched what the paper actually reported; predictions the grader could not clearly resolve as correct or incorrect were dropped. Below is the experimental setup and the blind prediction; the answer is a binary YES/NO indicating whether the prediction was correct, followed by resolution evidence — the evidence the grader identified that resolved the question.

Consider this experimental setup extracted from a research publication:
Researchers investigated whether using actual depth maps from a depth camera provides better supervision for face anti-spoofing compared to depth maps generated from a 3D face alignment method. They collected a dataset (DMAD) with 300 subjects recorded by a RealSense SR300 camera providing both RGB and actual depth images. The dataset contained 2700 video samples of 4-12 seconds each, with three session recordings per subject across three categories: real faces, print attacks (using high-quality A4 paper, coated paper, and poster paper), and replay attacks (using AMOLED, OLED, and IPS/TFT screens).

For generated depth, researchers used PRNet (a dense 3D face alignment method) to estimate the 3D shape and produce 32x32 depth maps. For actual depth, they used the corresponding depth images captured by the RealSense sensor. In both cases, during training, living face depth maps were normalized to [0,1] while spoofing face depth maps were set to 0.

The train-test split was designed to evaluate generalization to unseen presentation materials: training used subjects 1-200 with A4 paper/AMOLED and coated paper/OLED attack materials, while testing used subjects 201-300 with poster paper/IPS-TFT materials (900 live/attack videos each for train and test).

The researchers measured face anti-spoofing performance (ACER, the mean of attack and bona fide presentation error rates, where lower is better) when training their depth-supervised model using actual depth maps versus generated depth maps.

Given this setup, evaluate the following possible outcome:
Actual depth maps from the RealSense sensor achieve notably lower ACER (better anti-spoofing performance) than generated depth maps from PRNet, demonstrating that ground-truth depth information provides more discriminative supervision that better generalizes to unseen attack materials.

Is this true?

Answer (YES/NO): YES